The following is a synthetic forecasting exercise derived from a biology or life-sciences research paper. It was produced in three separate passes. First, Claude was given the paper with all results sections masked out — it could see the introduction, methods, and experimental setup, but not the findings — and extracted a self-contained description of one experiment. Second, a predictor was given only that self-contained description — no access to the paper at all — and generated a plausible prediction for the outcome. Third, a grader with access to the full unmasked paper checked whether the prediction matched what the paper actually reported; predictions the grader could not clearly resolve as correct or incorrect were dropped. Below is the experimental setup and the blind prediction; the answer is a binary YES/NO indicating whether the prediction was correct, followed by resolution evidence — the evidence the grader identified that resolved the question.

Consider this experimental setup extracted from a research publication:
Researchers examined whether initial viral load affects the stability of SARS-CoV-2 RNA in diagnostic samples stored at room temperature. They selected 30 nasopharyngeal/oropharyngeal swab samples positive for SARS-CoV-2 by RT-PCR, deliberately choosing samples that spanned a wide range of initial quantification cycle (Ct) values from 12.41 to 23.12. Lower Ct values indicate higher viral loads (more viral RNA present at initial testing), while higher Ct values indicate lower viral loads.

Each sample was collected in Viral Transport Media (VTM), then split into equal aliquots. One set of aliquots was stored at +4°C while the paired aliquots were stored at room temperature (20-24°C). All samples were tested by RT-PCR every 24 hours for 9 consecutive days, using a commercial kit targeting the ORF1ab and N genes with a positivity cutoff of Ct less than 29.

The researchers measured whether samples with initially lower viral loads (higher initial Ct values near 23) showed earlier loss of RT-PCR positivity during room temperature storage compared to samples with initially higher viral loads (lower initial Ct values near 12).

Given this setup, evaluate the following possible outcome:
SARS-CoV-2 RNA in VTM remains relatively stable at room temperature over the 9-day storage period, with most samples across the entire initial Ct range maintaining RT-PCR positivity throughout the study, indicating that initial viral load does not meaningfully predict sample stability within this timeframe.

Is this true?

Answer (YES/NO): YES